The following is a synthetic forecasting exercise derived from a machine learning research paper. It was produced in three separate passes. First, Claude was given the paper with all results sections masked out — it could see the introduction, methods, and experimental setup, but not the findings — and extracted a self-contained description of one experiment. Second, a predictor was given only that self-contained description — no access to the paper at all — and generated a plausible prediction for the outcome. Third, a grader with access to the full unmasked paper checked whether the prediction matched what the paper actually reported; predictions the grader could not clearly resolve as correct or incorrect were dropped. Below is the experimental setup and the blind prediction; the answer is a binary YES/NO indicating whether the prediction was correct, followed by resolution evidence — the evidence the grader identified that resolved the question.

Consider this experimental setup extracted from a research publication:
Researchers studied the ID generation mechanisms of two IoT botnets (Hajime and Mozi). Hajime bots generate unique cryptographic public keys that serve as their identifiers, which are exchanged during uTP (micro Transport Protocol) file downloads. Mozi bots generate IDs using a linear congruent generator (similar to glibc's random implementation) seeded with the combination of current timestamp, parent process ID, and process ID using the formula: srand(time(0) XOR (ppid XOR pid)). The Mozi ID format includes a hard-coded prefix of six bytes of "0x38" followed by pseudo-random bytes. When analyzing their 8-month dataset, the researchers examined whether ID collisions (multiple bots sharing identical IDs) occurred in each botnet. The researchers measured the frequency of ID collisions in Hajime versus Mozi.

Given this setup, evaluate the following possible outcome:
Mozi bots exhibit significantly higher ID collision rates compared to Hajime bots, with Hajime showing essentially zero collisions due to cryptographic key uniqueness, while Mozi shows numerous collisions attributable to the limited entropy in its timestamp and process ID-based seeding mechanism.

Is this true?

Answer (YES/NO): YES